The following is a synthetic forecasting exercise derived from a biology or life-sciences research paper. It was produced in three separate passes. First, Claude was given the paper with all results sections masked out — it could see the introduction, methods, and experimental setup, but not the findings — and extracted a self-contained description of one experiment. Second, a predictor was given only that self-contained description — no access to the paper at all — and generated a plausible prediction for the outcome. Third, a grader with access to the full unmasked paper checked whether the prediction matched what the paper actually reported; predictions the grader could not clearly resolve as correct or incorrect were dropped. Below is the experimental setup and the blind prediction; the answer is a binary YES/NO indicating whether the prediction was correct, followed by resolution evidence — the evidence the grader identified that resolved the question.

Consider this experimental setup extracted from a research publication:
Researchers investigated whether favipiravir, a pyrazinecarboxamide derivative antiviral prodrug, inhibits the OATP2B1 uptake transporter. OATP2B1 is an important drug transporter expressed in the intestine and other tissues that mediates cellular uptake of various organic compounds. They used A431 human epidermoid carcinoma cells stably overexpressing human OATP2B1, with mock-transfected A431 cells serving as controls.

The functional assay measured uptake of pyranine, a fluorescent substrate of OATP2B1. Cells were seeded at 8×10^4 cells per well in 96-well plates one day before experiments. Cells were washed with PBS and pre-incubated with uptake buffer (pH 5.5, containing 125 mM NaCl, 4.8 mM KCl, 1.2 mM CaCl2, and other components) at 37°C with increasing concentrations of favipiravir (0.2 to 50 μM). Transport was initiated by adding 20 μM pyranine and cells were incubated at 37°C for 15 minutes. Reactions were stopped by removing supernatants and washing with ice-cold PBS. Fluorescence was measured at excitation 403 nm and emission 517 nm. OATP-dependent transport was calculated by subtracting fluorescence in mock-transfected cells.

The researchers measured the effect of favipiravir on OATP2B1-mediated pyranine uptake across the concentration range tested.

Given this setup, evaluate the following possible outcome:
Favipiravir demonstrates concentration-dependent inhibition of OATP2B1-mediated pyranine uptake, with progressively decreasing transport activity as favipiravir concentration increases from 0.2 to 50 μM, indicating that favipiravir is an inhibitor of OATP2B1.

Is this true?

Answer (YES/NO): NO